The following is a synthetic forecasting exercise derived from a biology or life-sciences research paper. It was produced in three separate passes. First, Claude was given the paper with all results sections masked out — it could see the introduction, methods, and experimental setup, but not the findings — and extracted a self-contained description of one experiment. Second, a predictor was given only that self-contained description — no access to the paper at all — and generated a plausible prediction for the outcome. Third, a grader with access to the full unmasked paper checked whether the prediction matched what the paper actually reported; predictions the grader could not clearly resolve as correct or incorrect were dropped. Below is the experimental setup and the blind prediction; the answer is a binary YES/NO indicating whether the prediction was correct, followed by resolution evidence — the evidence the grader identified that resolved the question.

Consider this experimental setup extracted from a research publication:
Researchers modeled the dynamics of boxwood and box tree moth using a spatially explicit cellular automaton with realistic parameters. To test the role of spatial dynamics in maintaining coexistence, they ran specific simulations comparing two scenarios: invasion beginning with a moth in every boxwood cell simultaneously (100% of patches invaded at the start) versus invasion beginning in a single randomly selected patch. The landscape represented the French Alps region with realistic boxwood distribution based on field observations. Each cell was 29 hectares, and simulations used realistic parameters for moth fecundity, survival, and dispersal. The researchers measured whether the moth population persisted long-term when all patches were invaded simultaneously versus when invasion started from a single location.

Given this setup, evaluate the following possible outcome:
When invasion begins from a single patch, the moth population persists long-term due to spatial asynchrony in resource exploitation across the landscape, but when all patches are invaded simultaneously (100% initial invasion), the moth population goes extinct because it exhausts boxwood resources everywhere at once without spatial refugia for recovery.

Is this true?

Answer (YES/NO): YES